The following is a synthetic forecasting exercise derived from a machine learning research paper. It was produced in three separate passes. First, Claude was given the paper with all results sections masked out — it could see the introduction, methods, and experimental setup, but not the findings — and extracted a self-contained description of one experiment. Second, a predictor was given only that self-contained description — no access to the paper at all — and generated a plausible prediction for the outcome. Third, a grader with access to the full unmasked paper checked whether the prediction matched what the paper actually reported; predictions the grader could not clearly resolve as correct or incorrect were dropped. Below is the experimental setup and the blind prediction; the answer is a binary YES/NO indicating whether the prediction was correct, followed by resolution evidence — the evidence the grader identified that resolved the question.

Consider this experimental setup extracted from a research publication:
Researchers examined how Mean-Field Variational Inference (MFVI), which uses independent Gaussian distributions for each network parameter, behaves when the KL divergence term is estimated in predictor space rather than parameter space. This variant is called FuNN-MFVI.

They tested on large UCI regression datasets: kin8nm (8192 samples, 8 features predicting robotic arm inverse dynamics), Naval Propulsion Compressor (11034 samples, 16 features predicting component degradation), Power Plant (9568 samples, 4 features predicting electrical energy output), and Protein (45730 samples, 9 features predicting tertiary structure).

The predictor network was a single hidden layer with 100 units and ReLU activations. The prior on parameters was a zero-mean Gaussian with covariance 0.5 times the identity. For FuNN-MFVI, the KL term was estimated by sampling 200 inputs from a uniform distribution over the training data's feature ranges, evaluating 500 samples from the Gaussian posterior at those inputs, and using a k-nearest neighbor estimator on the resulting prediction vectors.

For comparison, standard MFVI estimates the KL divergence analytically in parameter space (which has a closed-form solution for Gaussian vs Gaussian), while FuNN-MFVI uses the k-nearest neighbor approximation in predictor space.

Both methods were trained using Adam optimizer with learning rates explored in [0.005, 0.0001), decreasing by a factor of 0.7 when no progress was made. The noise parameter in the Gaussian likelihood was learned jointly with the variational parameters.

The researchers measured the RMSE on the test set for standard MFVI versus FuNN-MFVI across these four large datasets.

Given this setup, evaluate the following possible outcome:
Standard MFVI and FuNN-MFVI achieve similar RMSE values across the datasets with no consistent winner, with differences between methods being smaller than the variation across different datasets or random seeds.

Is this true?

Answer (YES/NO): NO